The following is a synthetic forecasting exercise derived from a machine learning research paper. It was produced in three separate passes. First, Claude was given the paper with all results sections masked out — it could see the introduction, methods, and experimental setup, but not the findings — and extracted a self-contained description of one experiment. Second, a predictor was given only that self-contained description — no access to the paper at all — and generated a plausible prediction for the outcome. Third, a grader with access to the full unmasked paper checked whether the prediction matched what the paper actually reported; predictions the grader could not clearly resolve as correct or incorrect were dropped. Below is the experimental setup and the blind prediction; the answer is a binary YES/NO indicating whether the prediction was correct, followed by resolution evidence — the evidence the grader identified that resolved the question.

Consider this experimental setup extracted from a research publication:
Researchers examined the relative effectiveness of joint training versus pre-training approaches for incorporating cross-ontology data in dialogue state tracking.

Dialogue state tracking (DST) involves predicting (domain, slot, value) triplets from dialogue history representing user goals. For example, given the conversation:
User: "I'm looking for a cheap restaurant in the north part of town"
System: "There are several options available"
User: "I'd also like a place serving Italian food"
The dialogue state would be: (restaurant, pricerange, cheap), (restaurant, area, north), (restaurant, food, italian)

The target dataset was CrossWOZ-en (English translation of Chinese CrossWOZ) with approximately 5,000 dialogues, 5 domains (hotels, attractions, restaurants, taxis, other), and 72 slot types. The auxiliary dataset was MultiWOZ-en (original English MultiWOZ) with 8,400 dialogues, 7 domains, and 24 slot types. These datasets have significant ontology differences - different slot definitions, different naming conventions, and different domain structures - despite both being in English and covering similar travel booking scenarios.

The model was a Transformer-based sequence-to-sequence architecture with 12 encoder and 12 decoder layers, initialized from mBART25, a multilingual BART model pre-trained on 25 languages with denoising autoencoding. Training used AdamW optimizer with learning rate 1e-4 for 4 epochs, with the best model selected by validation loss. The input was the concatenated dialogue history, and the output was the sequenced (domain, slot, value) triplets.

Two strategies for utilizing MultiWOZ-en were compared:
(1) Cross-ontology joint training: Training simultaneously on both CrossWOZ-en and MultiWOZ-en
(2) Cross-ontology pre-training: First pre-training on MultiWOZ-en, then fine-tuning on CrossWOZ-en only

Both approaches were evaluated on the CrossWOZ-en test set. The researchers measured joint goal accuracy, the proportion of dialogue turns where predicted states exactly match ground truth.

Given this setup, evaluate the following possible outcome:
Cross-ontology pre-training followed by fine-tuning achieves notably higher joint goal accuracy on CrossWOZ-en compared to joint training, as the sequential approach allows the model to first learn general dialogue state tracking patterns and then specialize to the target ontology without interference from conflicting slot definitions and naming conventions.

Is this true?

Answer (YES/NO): YES